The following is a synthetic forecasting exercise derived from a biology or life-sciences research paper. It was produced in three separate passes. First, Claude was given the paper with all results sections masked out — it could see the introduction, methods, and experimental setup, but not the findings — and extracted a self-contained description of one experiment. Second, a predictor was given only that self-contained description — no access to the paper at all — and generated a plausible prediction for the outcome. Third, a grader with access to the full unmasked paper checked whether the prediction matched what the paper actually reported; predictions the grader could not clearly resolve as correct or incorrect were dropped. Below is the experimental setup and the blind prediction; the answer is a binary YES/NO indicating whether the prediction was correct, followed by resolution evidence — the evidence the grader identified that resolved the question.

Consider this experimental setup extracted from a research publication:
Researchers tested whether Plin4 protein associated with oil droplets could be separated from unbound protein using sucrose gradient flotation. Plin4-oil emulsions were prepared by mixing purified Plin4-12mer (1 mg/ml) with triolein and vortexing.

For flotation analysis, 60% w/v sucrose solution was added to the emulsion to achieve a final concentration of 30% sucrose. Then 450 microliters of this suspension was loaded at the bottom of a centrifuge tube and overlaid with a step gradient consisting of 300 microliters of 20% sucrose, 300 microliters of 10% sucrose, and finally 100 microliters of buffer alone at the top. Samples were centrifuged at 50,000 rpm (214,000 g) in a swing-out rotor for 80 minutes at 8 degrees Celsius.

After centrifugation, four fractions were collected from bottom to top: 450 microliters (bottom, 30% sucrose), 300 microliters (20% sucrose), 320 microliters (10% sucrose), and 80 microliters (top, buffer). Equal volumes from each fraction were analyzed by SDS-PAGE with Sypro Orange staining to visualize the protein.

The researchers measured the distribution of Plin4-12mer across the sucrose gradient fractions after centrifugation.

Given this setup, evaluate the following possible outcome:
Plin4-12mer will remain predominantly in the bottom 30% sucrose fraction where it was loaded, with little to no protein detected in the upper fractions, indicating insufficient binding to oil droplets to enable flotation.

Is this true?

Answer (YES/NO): NO